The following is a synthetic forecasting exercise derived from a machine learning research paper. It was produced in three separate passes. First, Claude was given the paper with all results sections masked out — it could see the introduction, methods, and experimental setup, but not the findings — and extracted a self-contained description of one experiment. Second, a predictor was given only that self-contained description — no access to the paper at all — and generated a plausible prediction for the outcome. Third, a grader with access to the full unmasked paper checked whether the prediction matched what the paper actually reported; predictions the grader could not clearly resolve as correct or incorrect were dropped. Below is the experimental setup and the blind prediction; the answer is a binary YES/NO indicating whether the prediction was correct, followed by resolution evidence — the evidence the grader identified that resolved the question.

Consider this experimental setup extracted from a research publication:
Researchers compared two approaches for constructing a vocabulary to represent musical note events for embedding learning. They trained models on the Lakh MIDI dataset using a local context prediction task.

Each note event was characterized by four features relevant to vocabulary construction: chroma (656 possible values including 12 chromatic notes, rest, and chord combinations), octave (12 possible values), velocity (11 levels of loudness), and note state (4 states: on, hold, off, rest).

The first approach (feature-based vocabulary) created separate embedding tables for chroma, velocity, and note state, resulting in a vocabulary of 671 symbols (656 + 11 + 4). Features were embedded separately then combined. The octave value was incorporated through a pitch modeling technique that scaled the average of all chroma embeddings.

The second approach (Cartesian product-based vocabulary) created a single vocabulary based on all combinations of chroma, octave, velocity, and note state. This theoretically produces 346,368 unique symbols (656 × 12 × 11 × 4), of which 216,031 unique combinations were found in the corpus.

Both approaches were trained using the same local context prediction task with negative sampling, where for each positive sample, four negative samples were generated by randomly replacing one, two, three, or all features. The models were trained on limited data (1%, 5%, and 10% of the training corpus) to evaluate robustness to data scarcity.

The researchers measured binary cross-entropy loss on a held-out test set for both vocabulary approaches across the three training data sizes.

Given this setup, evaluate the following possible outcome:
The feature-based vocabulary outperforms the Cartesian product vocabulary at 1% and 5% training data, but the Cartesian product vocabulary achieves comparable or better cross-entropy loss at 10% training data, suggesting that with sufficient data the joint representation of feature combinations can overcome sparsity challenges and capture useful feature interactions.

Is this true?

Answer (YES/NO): NO